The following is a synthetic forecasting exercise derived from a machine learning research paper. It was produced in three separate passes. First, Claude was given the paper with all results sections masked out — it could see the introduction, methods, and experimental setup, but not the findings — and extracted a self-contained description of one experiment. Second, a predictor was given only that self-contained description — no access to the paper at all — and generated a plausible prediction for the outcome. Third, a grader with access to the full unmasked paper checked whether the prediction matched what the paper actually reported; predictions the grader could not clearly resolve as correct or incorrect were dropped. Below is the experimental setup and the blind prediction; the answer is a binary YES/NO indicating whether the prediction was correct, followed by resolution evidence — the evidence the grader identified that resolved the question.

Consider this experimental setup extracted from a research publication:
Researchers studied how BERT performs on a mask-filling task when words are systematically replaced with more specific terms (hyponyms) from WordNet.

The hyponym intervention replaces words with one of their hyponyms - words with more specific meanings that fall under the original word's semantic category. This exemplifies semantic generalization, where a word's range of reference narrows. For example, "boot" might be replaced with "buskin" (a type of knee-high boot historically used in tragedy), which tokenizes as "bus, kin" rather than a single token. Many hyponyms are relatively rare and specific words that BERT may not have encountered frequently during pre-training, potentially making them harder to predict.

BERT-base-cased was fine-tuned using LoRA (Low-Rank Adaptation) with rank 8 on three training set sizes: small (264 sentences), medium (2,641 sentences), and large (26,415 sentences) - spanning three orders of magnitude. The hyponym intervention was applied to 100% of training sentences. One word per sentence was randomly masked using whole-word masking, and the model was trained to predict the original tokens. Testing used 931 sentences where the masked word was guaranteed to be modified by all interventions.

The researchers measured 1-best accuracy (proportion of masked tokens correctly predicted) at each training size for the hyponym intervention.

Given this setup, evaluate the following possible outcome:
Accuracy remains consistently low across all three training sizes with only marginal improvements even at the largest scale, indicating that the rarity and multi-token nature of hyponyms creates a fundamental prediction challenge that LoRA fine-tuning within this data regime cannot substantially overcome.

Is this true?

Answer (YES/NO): NO